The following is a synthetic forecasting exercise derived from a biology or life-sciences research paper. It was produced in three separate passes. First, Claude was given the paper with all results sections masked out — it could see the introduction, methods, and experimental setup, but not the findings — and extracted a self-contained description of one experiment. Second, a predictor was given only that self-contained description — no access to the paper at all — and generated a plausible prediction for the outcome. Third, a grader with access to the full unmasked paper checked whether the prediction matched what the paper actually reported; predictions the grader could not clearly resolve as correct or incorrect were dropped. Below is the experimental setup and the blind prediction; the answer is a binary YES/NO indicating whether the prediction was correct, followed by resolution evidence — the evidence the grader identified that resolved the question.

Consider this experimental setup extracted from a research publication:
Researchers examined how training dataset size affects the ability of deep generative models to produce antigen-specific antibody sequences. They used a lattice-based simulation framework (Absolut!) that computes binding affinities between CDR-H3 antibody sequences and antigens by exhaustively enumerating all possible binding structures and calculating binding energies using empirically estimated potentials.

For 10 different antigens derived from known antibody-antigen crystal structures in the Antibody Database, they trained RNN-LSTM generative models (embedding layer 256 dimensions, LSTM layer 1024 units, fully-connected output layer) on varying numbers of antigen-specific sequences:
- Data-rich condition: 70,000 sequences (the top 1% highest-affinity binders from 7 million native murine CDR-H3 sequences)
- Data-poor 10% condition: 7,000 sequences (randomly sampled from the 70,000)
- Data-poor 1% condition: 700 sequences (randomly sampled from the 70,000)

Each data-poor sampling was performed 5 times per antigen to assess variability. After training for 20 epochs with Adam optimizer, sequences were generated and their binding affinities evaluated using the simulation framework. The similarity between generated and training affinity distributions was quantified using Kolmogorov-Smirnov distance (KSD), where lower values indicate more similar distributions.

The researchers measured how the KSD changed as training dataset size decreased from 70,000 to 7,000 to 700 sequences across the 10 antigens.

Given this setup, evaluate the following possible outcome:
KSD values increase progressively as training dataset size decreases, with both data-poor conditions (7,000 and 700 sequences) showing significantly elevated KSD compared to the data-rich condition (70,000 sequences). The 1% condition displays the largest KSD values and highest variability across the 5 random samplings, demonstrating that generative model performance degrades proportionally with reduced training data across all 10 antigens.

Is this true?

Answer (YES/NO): YES